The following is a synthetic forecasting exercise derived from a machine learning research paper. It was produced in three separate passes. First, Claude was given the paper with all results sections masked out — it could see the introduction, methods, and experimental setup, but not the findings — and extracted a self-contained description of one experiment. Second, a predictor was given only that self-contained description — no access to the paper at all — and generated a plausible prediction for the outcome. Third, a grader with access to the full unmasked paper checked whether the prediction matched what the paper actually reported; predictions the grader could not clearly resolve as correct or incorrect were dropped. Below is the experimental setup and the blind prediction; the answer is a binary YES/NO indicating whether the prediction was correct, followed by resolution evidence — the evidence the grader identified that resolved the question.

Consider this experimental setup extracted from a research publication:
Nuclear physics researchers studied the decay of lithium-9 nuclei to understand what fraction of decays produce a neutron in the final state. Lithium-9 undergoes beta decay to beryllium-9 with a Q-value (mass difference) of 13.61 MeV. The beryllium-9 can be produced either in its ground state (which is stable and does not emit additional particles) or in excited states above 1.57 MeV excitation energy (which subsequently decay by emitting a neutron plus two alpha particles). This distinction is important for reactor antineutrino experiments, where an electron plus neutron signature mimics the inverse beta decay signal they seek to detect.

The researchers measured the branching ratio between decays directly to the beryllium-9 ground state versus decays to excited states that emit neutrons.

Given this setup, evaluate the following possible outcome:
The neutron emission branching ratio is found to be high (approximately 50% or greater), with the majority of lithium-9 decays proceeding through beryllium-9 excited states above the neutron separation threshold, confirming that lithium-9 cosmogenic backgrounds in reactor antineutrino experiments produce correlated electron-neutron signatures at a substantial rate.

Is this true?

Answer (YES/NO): YES